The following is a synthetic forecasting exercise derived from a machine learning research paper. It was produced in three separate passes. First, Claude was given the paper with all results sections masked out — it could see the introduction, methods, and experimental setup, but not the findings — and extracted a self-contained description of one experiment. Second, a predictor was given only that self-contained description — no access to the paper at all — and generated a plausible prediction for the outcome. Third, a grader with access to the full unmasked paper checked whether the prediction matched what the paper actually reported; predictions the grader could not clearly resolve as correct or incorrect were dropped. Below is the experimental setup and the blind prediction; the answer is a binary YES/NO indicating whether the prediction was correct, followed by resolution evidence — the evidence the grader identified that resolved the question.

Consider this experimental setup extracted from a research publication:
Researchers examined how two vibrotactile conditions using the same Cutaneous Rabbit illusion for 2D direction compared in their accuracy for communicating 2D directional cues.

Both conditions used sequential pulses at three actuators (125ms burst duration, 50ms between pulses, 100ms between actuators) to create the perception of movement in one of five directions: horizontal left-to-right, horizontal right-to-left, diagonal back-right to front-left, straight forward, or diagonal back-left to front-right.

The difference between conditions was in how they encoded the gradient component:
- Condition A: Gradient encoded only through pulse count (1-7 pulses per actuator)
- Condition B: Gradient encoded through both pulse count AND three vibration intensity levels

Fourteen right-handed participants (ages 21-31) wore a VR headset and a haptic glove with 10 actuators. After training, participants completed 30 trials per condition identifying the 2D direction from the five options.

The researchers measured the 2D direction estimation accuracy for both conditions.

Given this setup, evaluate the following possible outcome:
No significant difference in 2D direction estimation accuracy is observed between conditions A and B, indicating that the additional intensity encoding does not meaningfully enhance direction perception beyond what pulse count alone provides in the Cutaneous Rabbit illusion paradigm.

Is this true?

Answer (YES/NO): YES